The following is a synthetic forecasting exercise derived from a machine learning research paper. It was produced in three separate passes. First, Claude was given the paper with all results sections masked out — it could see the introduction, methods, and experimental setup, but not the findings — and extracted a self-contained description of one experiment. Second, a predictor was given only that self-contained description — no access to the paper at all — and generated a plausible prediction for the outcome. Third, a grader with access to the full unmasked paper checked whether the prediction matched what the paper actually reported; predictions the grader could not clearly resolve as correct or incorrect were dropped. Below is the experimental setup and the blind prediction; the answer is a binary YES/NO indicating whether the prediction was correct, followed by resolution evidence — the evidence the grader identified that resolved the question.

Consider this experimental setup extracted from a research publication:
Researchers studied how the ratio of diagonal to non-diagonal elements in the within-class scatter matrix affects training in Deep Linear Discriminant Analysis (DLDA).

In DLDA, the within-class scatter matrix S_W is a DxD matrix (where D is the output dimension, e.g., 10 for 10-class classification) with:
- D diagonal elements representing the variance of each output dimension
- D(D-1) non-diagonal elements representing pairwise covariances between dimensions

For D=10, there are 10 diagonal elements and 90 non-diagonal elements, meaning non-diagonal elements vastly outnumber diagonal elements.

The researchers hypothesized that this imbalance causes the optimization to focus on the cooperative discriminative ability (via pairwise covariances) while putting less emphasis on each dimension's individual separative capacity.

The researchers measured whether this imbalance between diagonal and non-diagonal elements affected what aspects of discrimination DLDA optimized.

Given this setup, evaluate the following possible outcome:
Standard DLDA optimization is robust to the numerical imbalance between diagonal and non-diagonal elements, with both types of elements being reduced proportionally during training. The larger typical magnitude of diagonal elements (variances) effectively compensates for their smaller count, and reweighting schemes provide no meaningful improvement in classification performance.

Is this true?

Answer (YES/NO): NO